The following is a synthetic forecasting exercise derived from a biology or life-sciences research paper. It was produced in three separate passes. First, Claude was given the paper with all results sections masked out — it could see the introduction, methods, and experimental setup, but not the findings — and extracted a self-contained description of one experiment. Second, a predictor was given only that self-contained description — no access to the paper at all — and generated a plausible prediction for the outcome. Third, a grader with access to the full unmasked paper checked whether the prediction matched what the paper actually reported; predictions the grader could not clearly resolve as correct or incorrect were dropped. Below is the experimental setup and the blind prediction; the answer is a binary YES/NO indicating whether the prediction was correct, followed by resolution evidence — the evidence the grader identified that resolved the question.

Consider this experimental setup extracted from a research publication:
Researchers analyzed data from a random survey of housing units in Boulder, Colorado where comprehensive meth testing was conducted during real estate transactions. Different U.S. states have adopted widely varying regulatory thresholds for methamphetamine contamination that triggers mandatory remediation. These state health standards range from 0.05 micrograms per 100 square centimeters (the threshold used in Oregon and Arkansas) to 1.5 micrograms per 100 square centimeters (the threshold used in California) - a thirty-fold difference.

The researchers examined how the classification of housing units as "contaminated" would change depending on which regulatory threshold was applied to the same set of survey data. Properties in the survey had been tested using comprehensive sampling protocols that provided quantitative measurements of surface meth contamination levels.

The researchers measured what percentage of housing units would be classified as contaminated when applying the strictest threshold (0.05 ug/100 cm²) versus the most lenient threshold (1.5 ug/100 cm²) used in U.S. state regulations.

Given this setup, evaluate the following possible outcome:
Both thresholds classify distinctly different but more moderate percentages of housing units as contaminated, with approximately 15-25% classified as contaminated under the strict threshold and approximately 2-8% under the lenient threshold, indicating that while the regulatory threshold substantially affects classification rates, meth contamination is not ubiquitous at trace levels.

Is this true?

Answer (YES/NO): NO